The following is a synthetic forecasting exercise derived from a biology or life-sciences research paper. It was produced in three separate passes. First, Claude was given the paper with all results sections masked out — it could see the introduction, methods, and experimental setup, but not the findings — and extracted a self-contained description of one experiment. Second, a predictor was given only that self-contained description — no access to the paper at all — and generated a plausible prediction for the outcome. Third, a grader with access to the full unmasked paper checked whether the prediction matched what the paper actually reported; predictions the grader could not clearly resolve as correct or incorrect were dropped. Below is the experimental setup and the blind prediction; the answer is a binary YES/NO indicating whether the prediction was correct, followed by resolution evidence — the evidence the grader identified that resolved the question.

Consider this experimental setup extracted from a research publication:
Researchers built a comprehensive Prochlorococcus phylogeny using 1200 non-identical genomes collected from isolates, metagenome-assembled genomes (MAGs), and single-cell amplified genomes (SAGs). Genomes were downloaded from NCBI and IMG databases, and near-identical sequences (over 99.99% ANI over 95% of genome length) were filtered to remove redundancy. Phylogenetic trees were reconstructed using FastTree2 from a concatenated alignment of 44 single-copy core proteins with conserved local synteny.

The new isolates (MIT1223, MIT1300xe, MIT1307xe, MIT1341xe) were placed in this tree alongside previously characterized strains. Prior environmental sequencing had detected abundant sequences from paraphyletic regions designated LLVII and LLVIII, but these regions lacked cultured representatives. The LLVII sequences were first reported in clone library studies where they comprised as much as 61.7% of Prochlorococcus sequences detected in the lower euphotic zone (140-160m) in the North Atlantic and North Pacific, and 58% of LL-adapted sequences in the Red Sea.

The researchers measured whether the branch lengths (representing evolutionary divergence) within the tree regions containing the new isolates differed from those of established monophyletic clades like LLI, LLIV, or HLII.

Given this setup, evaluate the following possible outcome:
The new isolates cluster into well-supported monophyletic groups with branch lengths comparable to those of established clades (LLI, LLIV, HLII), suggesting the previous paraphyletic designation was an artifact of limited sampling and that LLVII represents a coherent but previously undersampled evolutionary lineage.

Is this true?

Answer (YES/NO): NO